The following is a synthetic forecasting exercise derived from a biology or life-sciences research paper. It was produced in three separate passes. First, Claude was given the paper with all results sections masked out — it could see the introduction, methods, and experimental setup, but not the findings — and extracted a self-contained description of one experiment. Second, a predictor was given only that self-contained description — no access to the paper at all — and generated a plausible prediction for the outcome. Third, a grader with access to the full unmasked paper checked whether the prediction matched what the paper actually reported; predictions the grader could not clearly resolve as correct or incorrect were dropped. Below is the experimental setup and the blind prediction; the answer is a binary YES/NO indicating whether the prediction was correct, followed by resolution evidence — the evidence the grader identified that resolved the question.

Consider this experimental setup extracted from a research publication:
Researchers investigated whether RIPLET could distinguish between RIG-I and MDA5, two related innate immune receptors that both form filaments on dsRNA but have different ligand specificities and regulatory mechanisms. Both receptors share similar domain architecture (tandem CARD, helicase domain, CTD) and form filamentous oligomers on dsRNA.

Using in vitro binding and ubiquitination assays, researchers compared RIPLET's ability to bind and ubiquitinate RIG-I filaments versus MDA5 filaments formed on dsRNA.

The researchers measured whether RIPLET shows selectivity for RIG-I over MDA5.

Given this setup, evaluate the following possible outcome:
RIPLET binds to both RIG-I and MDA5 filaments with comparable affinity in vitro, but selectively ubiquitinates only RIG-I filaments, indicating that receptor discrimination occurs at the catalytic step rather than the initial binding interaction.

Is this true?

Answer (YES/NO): NO